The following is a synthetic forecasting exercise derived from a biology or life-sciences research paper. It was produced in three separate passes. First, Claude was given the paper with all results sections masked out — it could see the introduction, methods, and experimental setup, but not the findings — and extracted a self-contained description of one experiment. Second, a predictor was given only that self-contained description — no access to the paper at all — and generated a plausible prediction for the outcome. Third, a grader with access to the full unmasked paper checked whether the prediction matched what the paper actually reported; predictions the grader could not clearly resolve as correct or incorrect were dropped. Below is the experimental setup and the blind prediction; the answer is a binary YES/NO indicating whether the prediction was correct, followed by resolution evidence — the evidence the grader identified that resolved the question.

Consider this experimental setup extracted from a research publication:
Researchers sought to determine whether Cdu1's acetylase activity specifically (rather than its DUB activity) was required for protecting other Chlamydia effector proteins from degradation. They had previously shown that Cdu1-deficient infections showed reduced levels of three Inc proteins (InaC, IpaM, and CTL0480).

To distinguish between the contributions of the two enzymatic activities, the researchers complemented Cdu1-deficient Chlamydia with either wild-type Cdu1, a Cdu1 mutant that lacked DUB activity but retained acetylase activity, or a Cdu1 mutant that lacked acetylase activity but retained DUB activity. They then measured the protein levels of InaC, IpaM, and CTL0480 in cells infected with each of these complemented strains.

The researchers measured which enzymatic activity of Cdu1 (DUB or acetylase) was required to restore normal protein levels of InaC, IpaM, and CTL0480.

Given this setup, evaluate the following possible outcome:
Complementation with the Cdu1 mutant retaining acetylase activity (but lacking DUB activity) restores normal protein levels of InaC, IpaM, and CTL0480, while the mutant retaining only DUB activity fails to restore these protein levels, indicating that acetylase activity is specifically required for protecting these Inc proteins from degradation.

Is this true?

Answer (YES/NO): YES